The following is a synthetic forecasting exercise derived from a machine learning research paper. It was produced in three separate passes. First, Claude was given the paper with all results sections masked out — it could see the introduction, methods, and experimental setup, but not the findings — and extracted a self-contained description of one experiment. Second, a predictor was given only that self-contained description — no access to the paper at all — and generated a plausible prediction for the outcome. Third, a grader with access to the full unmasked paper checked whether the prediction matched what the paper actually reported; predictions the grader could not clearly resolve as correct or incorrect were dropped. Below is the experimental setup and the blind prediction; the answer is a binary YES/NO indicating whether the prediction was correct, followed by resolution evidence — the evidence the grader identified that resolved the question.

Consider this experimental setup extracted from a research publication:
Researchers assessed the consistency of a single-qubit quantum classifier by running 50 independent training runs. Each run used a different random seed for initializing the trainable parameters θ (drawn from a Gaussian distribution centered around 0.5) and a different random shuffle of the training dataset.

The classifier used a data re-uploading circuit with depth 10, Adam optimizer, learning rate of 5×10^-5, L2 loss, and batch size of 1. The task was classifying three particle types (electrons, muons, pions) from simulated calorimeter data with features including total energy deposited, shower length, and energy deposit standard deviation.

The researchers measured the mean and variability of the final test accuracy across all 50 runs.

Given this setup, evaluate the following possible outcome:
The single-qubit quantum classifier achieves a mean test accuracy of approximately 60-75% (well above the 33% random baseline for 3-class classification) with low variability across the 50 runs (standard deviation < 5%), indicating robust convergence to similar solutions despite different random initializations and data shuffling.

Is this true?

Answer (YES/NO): NO